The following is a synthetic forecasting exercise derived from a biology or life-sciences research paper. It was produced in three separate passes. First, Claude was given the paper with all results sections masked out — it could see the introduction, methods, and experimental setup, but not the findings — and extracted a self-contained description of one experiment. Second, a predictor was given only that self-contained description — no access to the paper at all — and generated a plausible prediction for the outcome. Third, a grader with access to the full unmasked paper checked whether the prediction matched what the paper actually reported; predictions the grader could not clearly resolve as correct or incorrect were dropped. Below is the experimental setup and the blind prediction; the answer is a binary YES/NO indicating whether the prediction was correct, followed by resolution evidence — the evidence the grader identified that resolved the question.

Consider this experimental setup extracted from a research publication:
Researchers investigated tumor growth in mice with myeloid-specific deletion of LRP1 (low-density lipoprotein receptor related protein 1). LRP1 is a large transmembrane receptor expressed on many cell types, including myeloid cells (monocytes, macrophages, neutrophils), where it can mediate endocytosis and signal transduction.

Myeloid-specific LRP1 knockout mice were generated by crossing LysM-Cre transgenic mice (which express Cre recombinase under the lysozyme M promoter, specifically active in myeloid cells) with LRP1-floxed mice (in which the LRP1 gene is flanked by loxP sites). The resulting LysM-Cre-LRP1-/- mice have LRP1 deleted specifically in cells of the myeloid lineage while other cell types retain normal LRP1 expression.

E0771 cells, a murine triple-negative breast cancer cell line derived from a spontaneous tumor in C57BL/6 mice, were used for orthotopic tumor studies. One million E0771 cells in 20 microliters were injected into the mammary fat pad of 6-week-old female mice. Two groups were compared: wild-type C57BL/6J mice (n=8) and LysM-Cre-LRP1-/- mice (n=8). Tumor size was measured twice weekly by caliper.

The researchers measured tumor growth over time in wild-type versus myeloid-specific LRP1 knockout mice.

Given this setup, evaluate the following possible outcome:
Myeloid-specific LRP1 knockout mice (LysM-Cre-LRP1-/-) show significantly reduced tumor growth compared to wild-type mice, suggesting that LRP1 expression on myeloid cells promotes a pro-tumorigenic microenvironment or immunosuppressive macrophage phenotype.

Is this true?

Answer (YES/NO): YES